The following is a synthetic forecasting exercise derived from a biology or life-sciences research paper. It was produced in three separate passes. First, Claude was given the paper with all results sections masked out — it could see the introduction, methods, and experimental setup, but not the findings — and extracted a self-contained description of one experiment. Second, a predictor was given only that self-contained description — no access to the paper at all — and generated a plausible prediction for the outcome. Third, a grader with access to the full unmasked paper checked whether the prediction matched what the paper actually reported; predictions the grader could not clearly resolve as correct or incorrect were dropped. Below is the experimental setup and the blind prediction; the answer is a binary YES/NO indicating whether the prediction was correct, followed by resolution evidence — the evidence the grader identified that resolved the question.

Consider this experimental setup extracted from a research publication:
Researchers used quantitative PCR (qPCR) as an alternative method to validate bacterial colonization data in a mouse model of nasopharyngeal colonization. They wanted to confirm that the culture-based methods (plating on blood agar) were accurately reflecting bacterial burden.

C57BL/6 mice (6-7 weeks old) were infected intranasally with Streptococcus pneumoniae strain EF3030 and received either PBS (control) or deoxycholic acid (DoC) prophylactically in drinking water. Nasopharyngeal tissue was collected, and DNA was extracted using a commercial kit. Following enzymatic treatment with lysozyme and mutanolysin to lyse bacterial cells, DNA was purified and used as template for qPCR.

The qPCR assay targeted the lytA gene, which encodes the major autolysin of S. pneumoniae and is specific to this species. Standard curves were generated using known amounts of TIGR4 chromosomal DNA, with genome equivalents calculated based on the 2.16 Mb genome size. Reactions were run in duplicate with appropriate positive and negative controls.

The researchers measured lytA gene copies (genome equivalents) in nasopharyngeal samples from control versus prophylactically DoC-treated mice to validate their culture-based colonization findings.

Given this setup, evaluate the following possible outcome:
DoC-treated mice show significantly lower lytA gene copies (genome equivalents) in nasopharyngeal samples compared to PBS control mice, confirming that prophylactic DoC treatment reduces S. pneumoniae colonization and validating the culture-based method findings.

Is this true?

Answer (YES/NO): YES